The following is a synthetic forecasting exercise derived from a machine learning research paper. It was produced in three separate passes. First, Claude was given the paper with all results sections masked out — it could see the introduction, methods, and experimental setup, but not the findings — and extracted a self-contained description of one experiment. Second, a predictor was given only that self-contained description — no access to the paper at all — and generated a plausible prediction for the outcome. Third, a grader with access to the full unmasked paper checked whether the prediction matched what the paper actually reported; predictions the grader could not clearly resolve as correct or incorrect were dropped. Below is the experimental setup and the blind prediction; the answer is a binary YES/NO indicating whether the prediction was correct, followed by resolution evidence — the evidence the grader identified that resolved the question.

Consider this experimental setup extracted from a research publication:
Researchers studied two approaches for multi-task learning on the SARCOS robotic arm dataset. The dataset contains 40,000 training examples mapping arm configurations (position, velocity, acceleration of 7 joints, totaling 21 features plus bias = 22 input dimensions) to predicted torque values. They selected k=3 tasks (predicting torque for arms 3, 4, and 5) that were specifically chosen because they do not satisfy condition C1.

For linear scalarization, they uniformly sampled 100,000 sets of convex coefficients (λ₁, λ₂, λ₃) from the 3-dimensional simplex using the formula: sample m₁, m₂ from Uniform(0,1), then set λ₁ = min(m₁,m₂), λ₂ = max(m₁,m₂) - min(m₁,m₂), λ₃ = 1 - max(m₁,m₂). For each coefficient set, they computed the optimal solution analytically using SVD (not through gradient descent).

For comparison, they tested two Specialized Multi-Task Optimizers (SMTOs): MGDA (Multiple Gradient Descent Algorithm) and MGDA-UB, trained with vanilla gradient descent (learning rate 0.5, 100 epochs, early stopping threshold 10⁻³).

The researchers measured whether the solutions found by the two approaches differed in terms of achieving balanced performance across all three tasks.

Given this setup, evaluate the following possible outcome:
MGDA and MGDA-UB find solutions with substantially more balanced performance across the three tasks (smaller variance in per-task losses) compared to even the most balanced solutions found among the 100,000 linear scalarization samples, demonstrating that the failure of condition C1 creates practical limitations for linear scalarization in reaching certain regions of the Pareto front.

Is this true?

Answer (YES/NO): YES